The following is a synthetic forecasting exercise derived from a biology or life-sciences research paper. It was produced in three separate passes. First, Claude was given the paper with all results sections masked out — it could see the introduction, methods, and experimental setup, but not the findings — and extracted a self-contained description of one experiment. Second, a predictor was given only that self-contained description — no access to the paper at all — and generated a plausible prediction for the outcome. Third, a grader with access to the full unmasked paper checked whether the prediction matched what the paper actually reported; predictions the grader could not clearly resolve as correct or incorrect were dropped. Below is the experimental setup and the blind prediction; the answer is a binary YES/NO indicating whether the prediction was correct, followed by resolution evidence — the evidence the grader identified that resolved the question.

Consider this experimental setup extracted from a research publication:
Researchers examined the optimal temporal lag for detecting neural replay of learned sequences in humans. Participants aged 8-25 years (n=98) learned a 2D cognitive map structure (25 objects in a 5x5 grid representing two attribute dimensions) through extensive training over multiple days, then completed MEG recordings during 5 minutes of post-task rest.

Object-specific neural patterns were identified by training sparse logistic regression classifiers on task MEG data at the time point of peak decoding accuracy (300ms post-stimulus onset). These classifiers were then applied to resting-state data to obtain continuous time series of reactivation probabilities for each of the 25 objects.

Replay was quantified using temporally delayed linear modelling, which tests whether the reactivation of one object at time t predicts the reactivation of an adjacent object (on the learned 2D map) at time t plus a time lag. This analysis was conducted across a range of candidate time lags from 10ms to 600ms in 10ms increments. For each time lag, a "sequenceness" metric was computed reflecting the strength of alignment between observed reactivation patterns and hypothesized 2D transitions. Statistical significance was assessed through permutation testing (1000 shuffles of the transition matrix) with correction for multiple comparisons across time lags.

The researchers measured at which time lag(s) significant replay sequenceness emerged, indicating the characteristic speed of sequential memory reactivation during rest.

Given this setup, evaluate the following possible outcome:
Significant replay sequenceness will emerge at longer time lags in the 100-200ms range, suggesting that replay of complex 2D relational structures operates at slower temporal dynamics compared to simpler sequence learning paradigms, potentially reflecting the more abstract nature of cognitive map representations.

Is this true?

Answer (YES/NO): NO